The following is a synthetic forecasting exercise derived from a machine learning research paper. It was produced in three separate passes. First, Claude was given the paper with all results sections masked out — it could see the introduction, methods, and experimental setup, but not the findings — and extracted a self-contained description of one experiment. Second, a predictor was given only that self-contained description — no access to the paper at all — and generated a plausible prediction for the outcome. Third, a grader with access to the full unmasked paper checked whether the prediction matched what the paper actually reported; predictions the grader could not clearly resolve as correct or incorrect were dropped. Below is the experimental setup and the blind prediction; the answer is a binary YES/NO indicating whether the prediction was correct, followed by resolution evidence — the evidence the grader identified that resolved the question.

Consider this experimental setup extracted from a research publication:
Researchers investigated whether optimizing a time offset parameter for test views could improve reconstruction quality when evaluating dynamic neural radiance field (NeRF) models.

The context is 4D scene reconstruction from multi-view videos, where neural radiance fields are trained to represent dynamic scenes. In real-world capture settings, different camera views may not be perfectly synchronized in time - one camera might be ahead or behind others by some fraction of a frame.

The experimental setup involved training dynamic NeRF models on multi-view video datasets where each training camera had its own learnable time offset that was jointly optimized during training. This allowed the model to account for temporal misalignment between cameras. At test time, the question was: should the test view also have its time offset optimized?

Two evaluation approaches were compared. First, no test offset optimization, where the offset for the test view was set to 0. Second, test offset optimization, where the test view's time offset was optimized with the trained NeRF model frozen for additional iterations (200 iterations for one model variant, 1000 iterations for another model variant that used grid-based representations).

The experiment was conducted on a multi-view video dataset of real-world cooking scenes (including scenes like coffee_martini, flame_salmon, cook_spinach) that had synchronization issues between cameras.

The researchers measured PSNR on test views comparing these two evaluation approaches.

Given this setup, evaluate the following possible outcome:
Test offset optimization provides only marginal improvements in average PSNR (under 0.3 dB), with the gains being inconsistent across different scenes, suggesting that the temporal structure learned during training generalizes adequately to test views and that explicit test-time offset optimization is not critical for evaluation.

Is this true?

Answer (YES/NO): NO